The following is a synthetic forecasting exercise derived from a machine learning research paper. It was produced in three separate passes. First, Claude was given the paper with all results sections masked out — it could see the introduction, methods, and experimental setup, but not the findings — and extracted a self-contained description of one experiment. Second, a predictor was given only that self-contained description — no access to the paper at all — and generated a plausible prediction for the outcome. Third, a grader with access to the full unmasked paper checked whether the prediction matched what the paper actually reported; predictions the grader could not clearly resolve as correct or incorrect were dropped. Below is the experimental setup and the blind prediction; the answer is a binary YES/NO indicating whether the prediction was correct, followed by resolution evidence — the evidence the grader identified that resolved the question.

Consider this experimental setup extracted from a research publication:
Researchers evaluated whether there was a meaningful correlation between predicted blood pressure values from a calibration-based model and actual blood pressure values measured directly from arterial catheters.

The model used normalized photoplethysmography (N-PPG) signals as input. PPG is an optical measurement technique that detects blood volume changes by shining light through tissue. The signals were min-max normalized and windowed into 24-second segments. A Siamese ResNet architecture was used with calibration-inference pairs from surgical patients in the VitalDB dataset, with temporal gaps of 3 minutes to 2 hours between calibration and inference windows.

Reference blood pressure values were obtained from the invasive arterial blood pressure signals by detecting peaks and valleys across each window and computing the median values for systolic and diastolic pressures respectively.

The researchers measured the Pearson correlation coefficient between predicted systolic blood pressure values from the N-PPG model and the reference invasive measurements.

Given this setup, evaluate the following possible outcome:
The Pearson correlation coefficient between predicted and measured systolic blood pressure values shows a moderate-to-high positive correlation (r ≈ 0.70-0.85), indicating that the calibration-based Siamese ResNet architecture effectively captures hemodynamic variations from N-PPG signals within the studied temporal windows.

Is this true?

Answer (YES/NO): YES